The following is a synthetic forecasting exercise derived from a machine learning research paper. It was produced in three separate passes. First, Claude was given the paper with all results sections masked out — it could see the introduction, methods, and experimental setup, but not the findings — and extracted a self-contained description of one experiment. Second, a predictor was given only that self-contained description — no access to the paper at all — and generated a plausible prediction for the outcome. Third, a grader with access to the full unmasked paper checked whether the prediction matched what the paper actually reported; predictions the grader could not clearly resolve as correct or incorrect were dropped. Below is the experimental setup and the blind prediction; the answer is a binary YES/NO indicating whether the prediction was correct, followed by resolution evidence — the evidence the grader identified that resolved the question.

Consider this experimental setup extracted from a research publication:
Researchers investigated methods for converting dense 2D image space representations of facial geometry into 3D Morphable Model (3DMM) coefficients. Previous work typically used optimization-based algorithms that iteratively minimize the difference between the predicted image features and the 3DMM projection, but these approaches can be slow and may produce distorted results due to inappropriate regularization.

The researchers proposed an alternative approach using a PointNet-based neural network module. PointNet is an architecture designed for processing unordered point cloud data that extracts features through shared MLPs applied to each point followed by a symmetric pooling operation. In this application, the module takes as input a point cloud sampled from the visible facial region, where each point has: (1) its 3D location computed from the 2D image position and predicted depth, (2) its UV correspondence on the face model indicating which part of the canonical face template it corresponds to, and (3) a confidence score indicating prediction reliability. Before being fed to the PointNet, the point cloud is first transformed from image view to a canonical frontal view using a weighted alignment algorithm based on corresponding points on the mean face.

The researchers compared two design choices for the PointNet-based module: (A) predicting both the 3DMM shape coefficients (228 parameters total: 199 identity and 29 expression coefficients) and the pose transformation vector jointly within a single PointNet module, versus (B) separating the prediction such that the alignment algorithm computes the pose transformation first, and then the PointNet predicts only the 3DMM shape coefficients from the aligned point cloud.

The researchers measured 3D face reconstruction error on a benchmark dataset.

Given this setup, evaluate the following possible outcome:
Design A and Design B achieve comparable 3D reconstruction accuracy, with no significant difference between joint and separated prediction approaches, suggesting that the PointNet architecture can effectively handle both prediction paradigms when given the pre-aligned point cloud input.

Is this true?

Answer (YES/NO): NO